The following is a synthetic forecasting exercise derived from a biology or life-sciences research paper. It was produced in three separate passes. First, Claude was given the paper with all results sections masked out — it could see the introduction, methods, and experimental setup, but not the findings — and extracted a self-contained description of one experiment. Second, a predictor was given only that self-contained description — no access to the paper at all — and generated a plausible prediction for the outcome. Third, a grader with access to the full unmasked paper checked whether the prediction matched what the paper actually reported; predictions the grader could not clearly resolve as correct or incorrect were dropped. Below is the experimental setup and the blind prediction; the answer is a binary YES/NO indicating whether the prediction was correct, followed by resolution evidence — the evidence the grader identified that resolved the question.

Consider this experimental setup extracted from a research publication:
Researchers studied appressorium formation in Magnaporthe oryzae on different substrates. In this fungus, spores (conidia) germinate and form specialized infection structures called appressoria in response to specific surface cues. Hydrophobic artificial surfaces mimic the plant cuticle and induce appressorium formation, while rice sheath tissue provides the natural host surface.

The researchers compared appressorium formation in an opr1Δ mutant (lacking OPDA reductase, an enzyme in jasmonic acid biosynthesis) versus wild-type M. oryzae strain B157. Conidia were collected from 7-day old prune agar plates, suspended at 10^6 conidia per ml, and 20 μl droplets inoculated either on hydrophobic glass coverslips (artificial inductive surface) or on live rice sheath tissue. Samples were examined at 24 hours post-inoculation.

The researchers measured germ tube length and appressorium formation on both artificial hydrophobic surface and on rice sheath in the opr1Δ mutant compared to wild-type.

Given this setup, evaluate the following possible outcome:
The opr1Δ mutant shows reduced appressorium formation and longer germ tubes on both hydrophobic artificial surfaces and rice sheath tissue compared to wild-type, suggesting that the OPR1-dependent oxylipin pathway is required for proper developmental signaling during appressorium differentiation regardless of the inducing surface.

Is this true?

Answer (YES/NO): YES